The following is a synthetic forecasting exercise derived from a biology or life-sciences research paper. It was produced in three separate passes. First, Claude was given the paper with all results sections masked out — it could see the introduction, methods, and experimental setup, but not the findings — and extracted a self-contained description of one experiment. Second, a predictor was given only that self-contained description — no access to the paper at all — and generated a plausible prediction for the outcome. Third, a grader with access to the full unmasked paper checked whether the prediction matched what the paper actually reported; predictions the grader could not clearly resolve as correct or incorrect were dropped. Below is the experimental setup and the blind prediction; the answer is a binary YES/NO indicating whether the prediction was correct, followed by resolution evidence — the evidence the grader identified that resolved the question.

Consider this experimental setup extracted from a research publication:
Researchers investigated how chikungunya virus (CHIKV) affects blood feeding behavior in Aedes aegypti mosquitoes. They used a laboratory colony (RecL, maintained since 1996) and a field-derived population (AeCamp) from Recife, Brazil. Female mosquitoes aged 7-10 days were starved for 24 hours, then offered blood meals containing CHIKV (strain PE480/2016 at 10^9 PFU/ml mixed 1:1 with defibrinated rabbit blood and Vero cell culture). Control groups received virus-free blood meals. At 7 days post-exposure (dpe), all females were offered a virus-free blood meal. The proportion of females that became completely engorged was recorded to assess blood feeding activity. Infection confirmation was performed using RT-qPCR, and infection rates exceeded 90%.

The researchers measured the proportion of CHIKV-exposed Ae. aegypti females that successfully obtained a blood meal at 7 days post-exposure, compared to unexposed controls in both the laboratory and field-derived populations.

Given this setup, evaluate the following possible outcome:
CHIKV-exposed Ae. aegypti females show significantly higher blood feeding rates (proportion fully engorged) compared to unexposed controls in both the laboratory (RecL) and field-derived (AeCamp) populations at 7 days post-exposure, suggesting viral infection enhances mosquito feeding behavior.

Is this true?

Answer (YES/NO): NO